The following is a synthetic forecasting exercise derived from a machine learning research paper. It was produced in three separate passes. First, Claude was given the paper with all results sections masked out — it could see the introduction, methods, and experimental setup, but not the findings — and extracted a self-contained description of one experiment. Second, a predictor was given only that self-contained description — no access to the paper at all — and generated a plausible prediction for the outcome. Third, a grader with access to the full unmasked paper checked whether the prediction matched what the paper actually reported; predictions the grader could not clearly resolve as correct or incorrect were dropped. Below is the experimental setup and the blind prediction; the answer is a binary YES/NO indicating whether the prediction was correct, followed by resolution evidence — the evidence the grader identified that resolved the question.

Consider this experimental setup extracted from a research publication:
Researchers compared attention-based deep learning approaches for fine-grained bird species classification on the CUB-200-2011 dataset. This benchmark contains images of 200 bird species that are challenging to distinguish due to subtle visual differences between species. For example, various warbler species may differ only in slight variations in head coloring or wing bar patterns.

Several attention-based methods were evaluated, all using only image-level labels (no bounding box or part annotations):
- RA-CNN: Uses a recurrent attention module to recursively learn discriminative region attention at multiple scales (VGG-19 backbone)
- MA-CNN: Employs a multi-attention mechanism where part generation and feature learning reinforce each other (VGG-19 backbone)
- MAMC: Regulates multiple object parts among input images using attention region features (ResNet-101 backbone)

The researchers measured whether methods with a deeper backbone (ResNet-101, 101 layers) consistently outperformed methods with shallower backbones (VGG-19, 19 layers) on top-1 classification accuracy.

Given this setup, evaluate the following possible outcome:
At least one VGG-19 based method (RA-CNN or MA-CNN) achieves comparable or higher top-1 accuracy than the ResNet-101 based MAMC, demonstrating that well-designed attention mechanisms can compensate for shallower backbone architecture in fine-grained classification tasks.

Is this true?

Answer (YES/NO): YES